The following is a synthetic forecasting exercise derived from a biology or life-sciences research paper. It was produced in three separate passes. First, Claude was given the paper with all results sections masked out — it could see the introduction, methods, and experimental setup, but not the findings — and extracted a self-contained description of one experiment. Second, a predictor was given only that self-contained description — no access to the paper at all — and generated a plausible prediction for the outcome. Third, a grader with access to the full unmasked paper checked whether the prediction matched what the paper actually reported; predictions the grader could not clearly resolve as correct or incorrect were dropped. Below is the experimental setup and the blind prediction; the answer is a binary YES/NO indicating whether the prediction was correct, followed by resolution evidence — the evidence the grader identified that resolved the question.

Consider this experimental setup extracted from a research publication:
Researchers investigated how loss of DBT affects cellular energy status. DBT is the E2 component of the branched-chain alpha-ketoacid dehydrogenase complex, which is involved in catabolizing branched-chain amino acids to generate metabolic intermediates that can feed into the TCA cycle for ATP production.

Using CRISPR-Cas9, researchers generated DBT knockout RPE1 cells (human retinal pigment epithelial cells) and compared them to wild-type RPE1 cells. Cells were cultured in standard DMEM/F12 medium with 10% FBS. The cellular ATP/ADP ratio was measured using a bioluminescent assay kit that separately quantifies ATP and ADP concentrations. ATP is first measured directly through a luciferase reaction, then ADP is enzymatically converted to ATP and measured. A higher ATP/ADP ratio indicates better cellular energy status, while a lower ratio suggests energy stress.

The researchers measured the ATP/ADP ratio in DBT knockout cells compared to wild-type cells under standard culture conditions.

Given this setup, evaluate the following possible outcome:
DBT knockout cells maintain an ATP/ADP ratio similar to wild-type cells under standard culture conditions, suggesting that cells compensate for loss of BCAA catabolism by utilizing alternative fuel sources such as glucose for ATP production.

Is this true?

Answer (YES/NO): YES